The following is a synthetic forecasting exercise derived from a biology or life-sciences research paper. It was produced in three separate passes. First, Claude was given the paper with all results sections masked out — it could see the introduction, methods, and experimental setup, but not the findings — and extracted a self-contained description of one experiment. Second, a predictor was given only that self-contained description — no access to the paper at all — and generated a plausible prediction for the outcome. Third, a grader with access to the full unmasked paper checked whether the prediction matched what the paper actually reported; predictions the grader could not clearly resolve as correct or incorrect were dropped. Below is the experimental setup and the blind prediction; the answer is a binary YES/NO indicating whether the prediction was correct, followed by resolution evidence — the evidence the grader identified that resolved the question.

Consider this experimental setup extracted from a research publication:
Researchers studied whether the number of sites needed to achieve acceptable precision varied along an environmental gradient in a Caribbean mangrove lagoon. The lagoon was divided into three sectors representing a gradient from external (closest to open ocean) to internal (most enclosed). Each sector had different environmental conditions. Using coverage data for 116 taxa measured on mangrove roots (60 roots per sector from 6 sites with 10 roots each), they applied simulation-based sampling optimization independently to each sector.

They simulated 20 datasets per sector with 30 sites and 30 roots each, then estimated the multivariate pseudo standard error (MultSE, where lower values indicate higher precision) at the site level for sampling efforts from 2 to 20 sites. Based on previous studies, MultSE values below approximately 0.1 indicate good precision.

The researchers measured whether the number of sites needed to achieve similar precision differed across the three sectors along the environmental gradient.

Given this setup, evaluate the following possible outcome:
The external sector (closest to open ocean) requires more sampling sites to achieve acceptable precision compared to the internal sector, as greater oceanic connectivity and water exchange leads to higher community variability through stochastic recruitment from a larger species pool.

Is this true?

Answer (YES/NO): NO